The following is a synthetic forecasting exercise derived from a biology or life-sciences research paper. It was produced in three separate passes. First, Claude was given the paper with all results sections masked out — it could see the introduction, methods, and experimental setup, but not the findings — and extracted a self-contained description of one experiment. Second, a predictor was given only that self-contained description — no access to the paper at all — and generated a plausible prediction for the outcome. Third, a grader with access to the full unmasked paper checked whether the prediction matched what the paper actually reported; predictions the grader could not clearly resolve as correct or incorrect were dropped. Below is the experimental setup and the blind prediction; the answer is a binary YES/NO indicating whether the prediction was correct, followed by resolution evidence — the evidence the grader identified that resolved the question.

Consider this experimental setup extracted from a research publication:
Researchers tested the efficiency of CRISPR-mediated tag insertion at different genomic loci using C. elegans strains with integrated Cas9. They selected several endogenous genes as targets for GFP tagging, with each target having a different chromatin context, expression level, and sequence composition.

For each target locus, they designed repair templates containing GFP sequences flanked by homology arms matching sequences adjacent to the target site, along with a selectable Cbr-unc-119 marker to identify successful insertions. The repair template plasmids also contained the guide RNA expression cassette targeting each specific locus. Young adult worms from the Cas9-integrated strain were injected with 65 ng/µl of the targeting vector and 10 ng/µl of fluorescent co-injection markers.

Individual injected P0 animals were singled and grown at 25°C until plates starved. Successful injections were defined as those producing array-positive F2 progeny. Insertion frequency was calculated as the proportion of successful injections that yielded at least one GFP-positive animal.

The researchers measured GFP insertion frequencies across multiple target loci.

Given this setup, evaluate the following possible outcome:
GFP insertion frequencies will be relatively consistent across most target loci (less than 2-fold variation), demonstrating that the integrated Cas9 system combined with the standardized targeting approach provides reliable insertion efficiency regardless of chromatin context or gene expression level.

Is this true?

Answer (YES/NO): NO